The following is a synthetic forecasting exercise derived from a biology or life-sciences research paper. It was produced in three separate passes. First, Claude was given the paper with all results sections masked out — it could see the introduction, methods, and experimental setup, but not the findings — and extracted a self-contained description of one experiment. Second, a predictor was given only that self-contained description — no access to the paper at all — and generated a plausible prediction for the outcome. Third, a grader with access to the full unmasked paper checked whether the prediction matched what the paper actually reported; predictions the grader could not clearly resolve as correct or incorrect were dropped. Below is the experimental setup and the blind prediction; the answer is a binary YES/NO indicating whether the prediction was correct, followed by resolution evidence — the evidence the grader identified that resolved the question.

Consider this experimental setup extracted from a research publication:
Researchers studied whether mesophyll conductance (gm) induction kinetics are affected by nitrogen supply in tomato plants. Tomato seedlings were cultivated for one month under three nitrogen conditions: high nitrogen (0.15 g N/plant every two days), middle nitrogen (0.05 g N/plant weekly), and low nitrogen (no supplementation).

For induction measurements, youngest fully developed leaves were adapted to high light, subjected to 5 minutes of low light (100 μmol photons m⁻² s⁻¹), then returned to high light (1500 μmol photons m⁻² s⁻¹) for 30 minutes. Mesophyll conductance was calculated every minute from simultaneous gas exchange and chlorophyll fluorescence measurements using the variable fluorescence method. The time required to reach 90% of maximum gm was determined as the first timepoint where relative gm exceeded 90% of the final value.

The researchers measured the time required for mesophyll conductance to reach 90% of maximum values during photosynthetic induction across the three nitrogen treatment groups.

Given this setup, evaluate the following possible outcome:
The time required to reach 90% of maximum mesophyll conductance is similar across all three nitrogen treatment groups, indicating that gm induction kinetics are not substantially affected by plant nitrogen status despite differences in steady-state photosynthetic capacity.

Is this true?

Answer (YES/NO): NO